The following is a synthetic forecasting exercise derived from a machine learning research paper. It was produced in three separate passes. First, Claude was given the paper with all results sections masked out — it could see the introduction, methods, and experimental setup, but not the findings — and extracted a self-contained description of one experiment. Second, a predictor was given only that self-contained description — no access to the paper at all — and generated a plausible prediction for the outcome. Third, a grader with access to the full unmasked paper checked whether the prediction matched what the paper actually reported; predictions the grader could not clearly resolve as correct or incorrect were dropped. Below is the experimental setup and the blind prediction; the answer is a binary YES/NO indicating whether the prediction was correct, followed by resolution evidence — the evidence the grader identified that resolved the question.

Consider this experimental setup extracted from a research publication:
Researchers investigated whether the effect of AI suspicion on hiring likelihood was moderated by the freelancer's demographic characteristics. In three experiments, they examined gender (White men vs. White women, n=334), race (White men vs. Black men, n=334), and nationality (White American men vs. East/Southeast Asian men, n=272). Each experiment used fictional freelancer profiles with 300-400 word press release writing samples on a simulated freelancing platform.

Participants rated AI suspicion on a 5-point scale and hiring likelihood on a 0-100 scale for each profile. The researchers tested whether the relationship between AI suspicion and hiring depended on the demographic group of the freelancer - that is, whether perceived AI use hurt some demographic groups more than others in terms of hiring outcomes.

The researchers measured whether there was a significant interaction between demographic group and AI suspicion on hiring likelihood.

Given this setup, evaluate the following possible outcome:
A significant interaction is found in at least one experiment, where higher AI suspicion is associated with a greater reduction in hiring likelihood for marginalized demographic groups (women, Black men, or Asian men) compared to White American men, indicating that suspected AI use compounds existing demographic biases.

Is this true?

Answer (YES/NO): NO